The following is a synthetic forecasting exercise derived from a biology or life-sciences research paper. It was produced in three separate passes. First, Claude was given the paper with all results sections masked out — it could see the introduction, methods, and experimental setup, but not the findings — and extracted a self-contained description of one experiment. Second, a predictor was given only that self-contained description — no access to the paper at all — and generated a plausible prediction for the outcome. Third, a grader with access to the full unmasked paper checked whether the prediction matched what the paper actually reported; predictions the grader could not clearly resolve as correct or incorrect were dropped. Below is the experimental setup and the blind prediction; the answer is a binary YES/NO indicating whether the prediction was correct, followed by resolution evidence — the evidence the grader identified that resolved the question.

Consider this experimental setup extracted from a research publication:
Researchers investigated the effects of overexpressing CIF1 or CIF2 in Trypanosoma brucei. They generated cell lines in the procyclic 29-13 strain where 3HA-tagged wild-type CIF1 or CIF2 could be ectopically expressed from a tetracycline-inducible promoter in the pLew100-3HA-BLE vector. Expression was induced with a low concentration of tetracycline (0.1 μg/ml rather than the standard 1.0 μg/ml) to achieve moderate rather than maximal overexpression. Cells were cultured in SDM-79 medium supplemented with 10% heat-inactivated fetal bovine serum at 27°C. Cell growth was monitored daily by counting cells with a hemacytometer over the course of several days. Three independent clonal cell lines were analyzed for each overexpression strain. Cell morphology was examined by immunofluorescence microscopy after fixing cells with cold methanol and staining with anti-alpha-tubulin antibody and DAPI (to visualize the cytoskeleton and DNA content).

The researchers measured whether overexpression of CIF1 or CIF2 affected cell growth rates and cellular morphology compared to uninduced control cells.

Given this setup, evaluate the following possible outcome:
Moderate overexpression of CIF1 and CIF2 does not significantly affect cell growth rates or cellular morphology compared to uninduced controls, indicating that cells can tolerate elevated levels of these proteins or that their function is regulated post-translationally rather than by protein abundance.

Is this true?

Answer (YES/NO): YES